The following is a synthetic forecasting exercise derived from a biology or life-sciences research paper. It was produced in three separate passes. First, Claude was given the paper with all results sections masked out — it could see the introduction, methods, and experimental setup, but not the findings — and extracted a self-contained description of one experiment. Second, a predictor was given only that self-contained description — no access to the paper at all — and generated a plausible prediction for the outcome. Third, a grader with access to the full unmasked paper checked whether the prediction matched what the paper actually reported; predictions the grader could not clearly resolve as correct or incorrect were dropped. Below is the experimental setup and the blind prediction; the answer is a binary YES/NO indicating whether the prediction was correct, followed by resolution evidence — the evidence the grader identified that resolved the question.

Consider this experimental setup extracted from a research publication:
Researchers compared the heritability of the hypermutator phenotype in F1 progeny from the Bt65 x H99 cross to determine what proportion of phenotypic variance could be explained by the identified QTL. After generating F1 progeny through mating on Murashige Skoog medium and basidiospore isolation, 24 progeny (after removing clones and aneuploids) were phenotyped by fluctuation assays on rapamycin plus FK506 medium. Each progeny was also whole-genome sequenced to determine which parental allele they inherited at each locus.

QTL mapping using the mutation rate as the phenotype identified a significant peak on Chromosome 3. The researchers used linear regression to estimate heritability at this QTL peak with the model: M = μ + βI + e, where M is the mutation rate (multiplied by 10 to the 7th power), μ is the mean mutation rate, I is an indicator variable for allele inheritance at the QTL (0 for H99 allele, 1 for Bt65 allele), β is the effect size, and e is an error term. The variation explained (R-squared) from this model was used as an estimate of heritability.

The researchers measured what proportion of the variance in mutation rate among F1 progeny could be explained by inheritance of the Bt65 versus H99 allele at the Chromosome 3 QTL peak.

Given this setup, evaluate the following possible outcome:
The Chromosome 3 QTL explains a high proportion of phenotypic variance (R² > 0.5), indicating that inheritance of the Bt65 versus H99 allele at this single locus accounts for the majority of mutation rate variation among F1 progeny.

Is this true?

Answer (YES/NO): YES